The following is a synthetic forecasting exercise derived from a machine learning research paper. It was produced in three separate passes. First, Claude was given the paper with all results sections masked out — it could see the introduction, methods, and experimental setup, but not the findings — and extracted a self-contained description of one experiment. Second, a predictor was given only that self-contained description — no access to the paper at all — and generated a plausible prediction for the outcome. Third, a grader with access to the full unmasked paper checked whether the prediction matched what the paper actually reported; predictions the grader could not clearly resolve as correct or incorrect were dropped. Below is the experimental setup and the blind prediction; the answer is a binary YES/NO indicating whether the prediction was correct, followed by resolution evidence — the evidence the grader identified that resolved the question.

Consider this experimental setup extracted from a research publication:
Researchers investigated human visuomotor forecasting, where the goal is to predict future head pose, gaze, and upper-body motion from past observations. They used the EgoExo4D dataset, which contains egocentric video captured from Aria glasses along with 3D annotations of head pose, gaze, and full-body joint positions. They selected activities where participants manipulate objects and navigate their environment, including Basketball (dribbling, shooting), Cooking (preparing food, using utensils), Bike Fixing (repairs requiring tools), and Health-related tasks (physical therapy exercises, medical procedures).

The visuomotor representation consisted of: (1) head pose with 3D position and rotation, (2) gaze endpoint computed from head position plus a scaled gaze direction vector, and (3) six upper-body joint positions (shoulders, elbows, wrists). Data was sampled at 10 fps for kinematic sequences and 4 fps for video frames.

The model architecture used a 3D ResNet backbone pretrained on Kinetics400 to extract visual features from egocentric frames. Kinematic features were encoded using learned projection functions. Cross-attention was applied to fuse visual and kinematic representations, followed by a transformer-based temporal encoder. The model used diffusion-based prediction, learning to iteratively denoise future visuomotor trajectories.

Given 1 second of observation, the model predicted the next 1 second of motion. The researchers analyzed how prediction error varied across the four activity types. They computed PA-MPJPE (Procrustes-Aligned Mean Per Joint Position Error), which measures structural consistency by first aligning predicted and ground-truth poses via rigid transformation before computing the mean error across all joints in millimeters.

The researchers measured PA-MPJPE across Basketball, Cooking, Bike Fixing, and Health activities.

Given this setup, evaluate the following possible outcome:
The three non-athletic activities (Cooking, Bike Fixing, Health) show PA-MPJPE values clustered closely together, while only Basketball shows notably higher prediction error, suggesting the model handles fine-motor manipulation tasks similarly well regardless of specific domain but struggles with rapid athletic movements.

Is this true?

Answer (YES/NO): NO